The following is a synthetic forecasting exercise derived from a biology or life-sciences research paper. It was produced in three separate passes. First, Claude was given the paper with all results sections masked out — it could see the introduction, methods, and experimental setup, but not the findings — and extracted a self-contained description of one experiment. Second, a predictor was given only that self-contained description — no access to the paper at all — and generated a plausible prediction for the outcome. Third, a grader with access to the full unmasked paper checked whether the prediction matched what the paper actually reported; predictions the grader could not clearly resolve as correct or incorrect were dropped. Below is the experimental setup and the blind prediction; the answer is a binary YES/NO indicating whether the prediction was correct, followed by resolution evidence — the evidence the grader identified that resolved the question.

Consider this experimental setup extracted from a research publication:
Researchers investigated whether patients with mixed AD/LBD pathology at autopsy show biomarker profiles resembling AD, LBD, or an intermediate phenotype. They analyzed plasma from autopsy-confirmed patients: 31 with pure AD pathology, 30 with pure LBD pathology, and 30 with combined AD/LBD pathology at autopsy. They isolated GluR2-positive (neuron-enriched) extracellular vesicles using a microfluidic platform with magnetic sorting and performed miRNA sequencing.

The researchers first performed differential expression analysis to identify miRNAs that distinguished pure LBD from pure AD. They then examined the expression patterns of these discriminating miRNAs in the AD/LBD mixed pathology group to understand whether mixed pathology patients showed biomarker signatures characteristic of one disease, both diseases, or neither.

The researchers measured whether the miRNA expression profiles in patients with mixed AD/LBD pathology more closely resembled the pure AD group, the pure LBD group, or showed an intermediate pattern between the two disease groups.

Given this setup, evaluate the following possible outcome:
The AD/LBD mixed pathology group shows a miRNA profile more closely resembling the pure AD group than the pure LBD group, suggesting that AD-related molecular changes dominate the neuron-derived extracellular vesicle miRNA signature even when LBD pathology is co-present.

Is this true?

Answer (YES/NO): NO